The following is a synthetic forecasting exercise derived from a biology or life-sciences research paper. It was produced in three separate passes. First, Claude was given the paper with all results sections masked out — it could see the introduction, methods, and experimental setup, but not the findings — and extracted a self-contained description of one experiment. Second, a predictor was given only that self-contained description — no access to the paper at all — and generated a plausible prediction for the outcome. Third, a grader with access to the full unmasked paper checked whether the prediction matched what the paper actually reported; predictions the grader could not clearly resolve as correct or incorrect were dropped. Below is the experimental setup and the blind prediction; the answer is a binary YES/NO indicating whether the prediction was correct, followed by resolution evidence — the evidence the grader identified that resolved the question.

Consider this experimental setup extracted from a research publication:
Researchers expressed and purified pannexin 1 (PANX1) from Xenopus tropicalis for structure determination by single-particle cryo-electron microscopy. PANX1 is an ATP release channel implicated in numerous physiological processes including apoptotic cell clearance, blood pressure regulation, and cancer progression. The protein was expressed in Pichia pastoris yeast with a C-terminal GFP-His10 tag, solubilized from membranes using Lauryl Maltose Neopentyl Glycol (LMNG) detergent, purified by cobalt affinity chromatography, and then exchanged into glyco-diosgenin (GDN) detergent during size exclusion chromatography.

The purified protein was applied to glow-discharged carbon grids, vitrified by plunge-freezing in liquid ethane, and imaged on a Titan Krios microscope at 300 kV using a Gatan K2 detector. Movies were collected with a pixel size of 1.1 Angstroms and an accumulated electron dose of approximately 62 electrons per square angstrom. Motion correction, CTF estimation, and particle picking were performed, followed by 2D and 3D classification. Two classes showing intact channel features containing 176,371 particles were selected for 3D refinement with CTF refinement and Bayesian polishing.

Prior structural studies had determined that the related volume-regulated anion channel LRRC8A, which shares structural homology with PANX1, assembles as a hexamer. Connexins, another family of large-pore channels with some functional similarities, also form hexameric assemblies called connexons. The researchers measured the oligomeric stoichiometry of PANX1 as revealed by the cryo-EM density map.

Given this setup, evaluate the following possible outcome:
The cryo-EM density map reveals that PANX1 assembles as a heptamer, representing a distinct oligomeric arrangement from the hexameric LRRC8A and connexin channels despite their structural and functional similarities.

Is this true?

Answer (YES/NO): YES